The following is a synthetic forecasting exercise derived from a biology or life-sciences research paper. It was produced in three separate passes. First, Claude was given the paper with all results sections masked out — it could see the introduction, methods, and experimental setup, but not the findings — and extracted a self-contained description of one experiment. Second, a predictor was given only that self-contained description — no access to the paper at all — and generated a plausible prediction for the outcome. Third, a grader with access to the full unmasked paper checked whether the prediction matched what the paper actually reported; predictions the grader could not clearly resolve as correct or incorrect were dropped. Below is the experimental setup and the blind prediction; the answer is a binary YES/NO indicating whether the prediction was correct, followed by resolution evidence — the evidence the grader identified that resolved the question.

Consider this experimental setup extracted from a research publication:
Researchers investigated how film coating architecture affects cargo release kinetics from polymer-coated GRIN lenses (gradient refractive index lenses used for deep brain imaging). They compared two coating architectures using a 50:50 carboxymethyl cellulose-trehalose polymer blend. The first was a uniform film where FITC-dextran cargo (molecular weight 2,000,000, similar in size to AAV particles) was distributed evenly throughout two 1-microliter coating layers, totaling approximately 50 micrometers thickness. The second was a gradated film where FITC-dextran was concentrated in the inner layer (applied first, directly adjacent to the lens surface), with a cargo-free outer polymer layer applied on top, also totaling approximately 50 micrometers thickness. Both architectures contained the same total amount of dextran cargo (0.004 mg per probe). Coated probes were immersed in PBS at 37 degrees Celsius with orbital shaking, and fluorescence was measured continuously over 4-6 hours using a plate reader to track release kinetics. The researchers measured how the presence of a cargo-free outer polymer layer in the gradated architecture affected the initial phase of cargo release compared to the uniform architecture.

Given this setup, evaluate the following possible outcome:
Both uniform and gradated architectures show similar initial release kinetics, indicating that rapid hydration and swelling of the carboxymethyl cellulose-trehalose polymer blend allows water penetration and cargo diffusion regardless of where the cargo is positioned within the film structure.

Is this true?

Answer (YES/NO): NO